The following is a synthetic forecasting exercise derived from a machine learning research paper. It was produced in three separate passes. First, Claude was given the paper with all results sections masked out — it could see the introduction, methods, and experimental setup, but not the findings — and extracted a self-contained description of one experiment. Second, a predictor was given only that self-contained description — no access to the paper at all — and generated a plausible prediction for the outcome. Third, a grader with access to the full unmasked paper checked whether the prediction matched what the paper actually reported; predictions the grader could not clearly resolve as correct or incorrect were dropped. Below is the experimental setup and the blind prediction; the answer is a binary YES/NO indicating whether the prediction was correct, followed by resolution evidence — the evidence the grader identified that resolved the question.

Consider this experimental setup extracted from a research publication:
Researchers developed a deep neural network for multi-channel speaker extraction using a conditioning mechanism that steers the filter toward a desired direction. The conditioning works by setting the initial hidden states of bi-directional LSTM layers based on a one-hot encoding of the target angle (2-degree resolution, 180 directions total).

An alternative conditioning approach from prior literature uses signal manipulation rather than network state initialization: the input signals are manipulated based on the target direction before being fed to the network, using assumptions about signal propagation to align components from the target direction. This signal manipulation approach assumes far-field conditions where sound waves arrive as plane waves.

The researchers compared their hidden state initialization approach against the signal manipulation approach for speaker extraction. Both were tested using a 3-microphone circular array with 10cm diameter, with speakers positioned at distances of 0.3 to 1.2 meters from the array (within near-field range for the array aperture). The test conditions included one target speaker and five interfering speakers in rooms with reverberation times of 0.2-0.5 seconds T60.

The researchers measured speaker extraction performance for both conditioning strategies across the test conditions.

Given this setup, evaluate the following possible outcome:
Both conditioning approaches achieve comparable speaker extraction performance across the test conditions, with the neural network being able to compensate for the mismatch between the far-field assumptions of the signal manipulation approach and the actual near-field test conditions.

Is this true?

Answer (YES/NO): NO